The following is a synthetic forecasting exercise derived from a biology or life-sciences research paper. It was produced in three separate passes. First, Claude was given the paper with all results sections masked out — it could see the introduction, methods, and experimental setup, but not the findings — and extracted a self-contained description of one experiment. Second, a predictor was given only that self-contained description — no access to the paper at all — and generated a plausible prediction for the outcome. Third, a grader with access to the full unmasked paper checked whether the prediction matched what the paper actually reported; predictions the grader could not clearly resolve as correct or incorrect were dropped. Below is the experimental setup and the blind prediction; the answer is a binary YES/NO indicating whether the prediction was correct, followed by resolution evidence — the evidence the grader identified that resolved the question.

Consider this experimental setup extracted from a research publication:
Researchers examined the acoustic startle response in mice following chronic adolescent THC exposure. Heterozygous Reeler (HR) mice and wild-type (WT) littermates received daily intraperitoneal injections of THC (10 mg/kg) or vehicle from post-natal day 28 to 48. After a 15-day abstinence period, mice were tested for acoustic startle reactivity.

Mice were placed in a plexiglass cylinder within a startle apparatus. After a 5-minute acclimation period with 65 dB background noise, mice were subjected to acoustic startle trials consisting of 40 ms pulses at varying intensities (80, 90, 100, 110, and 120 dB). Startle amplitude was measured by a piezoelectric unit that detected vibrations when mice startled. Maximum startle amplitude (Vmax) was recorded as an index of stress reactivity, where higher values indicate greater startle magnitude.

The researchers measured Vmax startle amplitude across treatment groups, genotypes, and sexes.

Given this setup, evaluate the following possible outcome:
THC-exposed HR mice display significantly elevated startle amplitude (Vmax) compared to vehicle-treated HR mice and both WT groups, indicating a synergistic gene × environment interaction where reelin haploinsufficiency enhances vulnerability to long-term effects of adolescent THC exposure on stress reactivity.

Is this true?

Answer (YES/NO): NO